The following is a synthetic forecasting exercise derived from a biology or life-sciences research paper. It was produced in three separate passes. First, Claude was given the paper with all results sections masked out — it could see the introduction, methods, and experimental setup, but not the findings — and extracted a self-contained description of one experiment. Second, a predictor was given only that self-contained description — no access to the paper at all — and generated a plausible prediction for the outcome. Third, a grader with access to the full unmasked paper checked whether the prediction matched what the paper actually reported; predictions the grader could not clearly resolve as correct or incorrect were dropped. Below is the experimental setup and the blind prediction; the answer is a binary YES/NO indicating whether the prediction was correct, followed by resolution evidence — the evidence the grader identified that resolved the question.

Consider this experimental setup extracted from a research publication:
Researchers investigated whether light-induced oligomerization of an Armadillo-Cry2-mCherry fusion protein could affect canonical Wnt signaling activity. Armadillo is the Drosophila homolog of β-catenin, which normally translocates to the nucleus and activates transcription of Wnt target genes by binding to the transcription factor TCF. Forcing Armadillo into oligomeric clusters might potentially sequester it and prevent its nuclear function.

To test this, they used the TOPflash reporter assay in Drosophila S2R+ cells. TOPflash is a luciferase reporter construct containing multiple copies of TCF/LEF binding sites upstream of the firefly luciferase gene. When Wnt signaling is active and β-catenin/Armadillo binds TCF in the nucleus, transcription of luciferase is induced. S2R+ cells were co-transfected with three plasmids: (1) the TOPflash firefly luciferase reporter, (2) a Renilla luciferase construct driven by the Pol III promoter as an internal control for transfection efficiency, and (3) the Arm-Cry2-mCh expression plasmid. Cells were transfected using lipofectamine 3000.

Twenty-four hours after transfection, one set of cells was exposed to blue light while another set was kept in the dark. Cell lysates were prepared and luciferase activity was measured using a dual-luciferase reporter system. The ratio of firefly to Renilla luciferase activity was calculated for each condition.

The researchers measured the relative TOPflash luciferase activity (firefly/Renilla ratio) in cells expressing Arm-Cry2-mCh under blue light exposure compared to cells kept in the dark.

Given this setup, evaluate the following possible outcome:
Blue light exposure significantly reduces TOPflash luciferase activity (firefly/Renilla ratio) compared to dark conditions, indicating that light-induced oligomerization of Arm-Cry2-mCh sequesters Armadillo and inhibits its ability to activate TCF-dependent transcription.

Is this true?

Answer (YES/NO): YES